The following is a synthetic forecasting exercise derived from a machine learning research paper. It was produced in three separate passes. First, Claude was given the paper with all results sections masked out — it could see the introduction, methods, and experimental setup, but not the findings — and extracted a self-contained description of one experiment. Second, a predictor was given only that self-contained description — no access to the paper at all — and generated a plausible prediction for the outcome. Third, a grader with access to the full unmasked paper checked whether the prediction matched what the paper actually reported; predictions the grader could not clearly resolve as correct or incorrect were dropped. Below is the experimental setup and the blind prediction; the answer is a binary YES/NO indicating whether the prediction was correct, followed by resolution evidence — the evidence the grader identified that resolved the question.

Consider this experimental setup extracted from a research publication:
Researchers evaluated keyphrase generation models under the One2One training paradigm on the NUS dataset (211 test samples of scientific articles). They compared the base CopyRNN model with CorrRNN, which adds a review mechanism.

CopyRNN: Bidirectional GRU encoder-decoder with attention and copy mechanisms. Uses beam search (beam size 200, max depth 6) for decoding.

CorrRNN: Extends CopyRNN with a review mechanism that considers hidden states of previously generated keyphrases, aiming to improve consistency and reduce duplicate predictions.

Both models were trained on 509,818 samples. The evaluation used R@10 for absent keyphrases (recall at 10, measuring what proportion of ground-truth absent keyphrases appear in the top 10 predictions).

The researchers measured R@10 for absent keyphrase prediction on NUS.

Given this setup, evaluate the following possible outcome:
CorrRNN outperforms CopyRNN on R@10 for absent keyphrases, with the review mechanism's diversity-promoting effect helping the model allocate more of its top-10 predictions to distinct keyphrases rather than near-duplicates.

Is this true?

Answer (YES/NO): NO